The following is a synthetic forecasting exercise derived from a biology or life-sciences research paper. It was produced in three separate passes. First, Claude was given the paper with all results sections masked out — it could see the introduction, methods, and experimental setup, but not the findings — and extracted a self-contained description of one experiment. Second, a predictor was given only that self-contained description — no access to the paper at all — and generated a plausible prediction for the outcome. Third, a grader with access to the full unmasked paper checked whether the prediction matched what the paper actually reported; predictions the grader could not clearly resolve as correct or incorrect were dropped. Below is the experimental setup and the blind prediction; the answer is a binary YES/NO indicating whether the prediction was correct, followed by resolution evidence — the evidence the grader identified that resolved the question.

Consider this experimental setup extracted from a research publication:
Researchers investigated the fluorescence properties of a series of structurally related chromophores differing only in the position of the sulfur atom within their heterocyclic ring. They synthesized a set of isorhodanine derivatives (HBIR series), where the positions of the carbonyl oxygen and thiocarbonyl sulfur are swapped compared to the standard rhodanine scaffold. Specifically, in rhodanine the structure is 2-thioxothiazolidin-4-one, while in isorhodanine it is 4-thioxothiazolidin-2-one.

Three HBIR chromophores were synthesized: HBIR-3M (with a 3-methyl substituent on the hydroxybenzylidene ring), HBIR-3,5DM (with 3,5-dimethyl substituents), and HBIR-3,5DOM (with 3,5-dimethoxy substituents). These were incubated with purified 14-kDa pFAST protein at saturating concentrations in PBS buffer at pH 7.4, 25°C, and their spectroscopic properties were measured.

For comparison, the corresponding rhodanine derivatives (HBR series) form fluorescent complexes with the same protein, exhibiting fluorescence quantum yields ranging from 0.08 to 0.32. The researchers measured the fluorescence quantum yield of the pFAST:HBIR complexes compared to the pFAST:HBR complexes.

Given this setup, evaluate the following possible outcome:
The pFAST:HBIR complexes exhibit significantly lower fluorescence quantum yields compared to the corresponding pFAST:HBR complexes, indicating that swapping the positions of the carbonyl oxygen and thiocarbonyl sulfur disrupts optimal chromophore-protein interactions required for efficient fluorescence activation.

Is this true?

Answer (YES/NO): YES